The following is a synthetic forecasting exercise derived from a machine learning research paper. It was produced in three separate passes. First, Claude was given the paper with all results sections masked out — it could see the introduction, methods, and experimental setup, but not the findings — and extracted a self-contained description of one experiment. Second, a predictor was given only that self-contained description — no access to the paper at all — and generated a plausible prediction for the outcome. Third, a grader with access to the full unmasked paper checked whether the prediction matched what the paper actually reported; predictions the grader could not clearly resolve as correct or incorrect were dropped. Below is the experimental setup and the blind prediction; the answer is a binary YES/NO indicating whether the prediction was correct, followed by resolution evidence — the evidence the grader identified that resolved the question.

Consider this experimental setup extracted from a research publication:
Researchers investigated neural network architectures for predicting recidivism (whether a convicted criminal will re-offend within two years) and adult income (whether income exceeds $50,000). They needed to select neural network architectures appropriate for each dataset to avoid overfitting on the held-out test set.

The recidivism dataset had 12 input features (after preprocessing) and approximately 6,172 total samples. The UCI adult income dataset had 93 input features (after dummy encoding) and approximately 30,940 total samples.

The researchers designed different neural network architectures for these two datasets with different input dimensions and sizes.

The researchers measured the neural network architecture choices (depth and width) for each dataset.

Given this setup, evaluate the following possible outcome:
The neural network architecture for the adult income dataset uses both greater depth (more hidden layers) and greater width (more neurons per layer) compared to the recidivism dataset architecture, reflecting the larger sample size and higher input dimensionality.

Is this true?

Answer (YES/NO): YES